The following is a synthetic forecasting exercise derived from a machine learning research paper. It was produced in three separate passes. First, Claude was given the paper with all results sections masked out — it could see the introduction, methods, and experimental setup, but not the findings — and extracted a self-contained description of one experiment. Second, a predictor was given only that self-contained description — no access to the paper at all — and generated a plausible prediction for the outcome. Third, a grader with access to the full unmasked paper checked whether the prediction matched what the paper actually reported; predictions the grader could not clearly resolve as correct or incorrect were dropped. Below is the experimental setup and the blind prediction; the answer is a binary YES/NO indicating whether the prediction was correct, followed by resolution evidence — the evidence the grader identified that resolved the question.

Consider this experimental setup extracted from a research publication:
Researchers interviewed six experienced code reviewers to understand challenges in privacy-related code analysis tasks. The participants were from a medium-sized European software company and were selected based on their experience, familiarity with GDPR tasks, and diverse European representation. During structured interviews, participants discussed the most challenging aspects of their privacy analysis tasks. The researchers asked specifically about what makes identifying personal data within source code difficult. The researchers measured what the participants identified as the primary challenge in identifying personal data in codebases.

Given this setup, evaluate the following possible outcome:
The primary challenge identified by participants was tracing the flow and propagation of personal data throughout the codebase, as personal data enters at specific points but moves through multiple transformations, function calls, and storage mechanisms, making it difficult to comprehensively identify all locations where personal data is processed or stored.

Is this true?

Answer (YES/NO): NO